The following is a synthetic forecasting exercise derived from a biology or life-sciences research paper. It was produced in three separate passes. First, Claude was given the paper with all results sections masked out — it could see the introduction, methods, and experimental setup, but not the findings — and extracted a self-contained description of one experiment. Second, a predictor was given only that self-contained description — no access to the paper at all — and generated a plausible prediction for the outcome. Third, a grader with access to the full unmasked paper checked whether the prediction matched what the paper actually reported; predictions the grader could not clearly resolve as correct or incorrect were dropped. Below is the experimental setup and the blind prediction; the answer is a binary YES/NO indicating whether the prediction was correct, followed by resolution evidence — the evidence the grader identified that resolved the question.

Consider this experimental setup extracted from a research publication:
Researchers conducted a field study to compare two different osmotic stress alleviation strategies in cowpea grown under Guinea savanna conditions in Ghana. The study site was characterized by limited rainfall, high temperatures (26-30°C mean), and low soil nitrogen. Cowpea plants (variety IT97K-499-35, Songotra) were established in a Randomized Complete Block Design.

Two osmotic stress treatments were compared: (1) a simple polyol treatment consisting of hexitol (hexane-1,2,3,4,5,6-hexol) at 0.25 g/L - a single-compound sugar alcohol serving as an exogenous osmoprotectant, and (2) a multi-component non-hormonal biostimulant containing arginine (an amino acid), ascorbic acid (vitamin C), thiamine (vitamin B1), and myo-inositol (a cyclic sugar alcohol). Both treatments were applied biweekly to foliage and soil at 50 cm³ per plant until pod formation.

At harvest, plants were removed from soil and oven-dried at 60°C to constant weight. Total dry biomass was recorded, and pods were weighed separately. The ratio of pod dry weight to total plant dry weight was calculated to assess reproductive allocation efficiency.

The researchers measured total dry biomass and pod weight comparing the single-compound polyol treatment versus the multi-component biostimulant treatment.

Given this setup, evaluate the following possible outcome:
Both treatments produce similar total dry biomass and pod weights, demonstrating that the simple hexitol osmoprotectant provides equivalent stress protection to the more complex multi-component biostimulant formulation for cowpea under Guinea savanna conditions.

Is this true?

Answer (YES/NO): NO